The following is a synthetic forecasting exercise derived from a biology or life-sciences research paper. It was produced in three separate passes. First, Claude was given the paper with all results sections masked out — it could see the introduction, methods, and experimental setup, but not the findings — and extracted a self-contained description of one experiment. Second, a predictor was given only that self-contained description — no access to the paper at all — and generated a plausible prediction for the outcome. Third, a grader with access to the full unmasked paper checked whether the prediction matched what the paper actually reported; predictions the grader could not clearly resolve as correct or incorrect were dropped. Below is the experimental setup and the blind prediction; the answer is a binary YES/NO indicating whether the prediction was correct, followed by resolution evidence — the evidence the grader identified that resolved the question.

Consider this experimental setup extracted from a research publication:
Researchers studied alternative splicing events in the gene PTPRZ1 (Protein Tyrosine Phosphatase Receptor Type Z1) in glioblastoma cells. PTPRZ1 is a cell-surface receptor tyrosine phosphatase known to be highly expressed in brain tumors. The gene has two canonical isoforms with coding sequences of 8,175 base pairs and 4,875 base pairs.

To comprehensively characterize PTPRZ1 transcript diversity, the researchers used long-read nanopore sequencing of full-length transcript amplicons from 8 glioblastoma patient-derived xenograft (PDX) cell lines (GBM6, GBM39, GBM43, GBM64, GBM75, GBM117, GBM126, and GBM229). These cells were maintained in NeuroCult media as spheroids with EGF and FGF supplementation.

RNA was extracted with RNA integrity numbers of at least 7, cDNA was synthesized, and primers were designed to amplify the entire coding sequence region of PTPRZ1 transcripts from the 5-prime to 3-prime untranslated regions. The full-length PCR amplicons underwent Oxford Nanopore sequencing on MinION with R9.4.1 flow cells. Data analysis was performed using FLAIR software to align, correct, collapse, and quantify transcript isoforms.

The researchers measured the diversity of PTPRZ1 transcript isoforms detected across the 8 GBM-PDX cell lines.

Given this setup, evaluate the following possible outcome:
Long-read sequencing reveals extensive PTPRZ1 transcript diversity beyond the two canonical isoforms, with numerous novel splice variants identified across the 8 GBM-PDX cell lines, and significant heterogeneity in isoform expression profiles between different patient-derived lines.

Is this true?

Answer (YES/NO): YES